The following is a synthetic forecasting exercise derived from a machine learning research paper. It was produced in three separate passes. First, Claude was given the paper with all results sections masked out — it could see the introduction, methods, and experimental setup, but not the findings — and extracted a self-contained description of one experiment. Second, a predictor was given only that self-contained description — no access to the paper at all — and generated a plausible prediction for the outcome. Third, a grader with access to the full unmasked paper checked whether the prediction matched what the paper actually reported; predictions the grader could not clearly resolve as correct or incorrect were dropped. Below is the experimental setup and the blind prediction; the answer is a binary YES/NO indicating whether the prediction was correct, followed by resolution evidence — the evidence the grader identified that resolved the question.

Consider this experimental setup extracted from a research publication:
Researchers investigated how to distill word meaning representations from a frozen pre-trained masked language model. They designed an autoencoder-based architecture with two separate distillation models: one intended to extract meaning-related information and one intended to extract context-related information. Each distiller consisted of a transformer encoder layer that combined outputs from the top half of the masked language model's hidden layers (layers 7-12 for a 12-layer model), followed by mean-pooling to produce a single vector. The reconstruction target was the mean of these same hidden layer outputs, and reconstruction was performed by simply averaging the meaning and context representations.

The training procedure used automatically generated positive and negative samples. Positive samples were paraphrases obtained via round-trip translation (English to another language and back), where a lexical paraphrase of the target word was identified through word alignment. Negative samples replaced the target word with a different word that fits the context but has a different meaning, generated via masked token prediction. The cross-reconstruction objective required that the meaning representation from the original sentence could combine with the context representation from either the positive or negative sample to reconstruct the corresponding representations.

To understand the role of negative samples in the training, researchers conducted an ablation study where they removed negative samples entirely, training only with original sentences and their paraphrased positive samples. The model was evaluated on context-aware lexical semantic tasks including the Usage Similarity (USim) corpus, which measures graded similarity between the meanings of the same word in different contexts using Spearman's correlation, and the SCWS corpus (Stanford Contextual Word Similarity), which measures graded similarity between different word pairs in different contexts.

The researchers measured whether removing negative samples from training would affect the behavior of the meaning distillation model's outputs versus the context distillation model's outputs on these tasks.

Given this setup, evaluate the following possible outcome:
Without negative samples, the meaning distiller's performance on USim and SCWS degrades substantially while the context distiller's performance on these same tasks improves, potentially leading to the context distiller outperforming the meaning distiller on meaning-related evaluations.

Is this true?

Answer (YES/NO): YES